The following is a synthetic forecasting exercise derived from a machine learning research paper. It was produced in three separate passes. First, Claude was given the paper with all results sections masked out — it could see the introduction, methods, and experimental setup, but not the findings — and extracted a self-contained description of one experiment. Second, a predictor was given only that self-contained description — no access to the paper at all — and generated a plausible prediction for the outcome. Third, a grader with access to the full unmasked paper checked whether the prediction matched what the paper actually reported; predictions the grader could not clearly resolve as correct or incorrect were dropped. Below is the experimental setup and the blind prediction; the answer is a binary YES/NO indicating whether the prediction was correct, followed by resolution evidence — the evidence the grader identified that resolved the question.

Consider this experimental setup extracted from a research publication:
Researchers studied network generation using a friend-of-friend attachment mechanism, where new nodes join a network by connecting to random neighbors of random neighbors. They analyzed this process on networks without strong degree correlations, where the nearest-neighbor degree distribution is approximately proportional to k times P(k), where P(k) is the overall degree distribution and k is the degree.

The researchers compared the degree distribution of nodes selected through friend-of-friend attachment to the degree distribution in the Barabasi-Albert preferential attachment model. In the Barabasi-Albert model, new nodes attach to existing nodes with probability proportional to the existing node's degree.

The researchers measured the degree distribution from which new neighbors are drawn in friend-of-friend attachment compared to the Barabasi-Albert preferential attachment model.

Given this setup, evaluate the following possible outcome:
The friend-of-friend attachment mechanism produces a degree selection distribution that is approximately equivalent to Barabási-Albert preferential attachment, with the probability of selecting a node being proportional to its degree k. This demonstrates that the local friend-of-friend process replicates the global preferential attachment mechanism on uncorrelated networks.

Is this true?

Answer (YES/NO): YES